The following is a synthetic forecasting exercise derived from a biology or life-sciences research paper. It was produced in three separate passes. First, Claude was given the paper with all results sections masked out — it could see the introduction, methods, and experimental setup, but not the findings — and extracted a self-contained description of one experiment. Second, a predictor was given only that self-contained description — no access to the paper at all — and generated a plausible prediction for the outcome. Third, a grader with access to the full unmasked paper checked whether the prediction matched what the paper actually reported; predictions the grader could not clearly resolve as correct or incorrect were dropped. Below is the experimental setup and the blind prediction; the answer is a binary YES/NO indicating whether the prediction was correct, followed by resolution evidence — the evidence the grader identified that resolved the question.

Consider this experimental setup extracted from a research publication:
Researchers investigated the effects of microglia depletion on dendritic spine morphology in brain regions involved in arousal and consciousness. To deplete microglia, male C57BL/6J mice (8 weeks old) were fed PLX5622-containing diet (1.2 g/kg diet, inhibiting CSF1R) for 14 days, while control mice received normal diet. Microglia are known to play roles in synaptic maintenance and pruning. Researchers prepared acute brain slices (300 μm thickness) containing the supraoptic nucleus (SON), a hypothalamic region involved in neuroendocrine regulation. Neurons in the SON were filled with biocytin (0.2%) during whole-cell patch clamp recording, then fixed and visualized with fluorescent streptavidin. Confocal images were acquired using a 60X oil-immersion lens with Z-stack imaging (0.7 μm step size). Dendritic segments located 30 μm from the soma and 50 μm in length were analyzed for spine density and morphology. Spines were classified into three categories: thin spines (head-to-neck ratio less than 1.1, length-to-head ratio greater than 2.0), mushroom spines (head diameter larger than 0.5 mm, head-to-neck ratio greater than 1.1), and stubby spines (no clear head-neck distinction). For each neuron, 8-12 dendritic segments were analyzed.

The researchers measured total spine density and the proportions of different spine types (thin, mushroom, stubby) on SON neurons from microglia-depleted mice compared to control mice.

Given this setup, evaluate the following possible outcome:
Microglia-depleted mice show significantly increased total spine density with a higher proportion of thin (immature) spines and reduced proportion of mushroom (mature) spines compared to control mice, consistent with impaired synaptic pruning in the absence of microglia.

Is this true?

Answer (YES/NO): NO